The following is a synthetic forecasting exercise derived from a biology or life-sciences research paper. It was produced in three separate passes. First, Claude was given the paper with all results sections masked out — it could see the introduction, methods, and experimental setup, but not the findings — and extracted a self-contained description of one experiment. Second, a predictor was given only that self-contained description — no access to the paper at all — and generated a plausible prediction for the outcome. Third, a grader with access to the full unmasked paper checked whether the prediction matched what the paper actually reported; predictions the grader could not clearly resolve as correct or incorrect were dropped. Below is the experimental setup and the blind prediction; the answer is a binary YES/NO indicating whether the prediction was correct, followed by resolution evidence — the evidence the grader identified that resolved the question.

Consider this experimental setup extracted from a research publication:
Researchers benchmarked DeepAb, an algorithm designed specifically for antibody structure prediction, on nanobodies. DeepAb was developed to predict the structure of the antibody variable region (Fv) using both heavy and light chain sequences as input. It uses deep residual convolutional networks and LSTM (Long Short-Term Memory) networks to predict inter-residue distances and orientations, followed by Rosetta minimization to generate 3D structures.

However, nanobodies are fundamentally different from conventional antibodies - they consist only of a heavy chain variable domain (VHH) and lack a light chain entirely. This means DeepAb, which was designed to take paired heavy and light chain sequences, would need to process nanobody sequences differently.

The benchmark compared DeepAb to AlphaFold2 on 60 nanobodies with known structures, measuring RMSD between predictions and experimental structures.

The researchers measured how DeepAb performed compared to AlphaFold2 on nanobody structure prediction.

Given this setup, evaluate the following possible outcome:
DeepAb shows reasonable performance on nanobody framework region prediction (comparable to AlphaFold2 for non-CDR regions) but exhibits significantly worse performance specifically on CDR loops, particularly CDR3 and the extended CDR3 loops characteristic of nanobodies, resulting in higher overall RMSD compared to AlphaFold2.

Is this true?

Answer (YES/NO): YES